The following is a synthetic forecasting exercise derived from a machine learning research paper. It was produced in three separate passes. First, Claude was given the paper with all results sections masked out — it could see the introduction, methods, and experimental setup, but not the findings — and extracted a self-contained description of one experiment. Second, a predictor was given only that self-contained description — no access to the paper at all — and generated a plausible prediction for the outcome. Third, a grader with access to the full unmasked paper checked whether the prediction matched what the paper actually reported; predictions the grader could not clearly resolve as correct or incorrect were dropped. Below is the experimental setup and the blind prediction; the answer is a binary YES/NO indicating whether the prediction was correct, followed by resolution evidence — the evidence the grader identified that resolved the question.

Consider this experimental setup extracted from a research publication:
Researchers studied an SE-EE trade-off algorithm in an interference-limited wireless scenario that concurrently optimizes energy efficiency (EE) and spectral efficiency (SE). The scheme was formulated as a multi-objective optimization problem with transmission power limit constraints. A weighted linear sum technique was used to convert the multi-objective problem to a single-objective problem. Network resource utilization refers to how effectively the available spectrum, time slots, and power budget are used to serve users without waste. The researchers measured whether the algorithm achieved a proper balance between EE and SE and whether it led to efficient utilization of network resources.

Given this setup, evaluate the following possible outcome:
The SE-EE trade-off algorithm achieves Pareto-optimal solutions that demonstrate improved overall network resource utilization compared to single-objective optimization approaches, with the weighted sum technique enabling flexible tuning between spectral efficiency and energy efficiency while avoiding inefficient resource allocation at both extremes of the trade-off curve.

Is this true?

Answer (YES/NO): NO